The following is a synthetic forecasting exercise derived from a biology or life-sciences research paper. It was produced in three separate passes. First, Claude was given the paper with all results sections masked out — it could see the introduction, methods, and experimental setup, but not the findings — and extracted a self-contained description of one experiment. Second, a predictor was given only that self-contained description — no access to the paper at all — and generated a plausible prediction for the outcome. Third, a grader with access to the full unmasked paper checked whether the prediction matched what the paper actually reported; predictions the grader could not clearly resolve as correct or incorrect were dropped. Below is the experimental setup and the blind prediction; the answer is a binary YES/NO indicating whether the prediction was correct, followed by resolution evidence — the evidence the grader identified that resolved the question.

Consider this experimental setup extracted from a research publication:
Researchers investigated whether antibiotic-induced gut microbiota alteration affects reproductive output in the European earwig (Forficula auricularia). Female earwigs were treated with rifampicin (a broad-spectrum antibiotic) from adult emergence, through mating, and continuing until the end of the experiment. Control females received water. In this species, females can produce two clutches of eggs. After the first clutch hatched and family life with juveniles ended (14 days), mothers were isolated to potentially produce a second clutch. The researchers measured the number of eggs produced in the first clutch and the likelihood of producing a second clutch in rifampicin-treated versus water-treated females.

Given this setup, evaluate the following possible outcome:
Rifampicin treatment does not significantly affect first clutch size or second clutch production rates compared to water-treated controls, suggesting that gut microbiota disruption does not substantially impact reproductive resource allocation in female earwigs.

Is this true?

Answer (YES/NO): YES